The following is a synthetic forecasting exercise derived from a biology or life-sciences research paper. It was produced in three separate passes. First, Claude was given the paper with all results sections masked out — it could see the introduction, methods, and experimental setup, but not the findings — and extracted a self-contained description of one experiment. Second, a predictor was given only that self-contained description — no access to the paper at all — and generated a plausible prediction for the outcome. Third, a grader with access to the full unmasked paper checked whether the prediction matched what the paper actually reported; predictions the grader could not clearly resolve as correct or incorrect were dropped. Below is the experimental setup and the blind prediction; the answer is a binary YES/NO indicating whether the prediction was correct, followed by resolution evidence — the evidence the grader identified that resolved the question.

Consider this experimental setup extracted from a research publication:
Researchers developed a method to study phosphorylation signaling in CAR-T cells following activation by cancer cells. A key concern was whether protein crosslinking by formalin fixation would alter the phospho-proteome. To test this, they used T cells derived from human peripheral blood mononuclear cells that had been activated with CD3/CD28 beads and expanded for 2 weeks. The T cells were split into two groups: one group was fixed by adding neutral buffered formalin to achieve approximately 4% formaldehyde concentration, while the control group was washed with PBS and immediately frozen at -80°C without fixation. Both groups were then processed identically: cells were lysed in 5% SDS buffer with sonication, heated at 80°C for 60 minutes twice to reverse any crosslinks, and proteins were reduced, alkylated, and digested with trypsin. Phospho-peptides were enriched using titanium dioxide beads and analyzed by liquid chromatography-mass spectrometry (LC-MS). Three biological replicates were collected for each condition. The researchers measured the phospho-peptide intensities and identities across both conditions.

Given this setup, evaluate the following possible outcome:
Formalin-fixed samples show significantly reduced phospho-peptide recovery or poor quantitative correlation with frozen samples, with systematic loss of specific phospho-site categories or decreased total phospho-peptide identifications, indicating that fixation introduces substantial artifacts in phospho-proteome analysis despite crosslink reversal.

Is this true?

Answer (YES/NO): NO